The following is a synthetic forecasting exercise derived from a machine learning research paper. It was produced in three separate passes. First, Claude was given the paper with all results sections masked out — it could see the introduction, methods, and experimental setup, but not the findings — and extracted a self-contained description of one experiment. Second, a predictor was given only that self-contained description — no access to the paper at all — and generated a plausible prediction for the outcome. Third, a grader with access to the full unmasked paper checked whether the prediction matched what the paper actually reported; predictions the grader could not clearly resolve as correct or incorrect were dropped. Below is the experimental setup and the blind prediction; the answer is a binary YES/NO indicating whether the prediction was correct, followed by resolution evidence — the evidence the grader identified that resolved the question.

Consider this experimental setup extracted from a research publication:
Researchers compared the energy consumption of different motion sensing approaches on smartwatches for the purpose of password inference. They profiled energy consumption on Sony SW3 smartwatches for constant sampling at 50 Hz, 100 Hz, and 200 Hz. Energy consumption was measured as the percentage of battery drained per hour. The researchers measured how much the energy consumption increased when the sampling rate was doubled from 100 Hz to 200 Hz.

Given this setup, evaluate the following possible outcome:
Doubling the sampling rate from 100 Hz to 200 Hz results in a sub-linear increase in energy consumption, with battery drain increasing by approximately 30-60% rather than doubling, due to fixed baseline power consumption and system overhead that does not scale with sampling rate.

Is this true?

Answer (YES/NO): YES